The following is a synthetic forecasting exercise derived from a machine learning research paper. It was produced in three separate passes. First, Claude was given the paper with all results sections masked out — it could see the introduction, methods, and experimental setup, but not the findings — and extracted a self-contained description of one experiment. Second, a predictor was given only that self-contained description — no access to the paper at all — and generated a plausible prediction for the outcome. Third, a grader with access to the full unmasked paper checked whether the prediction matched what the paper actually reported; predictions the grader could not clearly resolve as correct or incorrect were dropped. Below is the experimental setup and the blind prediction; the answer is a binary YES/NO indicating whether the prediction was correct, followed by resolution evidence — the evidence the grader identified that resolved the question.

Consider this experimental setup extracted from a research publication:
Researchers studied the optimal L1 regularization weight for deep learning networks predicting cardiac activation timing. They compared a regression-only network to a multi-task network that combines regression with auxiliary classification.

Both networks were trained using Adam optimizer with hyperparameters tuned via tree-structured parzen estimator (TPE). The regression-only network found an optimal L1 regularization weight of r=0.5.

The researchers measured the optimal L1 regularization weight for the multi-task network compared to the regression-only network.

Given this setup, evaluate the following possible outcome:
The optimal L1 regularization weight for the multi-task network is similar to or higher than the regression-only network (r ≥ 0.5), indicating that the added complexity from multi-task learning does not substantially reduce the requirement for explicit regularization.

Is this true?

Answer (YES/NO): NO